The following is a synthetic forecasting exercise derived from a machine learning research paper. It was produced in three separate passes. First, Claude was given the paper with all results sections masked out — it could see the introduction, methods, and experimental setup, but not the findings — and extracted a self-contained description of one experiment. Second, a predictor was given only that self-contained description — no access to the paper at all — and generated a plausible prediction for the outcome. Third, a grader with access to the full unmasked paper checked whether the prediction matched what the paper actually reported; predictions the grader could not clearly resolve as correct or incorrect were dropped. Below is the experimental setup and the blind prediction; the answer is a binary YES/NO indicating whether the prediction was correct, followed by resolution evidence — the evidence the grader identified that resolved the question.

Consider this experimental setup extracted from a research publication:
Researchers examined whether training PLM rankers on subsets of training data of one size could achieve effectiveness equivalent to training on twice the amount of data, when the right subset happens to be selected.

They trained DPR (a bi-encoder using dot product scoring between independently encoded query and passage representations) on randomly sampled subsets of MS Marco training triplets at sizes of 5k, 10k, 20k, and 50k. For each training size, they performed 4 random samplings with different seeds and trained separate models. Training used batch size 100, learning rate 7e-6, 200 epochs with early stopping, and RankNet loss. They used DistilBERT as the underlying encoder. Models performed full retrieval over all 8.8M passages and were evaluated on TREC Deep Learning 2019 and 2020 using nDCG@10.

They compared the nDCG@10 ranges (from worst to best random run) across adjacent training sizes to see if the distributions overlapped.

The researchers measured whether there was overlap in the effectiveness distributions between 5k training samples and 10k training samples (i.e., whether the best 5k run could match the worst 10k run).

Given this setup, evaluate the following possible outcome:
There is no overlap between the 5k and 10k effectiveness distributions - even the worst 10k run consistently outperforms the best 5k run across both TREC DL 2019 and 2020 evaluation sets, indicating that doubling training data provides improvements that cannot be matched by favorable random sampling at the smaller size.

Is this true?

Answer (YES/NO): NO